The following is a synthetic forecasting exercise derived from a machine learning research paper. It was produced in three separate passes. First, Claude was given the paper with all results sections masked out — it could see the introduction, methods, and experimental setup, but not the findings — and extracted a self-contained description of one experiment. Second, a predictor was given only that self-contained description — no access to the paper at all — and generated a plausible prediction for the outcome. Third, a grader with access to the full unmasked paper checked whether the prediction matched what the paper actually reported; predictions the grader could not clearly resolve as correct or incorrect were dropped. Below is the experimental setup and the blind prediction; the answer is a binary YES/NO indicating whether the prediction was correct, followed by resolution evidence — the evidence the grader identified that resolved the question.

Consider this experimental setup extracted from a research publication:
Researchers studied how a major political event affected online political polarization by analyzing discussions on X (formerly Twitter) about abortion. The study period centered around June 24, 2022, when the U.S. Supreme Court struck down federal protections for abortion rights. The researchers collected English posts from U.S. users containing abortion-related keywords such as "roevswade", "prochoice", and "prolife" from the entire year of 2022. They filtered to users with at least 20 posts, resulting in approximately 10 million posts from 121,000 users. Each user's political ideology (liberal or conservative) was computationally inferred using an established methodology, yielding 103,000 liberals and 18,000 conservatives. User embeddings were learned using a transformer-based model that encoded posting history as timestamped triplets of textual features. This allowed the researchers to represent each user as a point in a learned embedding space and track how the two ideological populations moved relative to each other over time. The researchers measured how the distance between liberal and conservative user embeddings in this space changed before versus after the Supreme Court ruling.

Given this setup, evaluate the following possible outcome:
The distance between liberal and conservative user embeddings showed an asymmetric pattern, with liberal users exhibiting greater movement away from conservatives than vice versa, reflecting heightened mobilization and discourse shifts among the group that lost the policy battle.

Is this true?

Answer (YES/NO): NO